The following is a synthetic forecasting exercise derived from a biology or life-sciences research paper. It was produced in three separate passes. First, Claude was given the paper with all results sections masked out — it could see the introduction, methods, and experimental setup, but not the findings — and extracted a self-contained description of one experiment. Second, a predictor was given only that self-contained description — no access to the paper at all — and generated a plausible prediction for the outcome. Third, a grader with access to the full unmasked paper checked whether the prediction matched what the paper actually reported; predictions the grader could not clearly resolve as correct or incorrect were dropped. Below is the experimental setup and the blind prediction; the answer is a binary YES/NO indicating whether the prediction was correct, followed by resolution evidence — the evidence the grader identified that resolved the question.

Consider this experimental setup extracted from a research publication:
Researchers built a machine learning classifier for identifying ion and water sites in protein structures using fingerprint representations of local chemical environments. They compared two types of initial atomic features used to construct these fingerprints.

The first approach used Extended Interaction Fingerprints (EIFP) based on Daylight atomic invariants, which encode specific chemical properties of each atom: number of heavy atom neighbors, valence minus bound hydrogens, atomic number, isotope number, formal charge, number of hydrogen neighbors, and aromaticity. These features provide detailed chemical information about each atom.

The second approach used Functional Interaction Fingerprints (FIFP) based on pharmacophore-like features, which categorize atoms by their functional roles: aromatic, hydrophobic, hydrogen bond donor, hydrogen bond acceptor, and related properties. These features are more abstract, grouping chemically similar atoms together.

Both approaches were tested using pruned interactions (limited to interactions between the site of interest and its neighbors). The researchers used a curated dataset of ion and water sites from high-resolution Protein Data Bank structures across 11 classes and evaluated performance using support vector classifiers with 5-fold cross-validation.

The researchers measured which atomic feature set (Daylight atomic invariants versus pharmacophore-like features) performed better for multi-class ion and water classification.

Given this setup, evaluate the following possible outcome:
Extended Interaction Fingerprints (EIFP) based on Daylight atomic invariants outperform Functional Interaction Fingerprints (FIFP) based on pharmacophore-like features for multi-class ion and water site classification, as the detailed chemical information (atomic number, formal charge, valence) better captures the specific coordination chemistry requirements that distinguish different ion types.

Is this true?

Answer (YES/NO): YES